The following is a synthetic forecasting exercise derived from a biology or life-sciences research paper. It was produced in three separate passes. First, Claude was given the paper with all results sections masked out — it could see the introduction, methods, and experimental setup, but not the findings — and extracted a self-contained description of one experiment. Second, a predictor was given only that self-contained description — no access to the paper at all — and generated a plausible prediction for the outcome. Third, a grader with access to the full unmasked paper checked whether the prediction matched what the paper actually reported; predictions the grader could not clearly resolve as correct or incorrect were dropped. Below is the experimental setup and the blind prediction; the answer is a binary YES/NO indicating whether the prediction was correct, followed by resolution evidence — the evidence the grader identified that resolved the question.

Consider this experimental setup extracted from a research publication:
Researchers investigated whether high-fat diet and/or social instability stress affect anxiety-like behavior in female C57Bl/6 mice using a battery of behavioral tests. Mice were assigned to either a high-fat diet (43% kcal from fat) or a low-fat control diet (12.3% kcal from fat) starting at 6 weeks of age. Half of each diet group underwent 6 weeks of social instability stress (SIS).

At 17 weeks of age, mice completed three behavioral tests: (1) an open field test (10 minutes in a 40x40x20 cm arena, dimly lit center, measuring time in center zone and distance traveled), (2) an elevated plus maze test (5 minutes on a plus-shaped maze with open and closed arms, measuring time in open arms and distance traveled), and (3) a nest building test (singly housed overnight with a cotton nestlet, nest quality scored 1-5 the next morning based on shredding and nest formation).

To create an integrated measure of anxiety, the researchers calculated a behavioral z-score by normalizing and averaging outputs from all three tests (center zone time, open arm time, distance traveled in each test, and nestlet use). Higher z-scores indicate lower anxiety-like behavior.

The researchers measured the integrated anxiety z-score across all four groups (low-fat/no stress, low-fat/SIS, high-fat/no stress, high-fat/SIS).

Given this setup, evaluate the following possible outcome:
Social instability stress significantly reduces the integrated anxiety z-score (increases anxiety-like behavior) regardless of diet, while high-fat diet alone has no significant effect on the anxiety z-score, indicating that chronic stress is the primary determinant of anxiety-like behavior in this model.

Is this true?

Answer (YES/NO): NO